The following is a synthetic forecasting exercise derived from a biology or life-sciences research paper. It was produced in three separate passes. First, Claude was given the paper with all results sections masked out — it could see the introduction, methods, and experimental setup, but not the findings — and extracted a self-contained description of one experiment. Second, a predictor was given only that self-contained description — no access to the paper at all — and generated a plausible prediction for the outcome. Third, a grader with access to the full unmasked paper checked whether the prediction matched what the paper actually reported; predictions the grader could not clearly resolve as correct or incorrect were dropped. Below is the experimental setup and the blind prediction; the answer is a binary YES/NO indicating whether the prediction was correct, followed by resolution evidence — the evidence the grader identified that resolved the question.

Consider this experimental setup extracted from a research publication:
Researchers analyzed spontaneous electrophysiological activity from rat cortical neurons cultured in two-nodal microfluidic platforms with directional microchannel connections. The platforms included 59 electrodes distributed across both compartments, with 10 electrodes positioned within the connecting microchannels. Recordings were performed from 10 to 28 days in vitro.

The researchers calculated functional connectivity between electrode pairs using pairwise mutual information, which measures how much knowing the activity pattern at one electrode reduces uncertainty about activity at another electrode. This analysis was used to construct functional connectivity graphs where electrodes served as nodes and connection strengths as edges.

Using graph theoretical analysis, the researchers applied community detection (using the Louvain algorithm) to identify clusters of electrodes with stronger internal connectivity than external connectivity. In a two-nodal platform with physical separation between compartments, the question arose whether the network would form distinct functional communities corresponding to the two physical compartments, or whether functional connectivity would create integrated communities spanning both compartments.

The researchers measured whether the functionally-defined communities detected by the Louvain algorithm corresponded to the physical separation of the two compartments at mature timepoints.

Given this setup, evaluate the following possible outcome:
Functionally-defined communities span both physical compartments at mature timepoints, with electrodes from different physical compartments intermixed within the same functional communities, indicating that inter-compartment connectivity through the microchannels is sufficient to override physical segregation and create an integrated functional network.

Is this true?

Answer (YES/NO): NO